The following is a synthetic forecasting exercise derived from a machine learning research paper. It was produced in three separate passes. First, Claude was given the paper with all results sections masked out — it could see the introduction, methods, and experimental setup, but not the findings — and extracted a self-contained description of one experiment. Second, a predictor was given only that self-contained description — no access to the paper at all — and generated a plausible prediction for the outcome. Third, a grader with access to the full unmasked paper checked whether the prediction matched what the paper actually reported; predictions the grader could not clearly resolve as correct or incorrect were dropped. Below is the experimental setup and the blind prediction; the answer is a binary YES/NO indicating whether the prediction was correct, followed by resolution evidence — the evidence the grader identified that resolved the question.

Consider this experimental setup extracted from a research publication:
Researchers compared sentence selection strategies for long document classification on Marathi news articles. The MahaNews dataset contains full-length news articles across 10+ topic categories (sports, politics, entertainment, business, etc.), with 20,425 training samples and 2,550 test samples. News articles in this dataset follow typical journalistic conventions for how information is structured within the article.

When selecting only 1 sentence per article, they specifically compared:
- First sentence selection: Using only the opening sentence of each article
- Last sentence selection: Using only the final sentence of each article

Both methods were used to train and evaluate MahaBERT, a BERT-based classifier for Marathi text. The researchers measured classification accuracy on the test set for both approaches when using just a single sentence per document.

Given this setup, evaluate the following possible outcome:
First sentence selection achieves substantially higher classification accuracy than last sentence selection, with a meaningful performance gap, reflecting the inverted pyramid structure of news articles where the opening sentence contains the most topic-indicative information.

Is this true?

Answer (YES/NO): YES